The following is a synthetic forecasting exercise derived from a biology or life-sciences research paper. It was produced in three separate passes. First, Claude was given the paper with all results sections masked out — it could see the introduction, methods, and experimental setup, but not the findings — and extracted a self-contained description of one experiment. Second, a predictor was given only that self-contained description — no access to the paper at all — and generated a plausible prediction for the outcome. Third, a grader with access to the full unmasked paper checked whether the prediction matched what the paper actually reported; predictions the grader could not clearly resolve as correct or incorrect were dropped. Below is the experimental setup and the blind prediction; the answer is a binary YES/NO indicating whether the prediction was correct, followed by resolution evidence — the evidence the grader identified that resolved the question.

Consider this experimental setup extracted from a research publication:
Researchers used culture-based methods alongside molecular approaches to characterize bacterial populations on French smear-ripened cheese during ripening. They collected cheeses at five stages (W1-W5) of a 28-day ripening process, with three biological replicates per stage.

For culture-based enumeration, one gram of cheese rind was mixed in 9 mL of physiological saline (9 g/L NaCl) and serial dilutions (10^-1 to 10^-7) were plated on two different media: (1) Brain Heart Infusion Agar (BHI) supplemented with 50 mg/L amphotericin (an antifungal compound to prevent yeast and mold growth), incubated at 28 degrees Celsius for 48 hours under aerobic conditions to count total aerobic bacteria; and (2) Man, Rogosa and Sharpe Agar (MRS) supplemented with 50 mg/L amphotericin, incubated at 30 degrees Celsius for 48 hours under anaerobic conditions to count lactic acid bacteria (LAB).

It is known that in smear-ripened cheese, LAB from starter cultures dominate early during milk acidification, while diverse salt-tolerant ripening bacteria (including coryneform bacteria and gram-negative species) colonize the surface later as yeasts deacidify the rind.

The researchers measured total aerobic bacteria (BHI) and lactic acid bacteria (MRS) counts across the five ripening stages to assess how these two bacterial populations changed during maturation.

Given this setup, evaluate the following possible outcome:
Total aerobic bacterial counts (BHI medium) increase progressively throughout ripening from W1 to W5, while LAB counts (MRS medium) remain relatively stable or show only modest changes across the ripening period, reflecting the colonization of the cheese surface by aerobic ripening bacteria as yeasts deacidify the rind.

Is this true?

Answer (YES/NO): YES